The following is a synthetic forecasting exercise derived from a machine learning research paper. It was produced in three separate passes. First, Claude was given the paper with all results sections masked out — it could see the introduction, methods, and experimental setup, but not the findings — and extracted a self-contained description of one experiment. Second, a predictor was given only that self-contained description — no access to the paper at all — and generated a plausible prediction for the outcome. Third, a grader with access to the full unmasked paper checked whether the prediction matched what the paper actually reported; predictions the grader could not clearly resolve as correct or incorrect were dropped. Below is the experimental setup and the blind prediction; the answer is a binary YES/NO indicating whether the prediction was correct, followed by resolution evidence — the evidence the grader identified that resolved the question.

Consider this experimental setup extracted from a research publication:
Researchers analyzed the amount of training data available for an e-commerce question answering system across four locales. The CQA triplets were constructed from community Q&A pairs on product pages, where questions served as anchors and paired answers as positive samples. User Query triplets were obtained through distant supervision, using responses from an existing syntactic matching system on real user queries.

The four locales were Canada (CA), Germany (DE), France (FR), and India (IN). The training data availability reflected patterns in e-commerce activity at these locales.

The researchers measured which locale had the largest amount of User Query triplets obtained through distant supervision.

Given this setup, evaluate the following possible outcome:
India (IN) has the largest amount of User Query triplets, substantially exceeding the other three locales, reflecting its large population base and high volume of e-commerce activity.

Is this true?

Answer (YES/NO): YES